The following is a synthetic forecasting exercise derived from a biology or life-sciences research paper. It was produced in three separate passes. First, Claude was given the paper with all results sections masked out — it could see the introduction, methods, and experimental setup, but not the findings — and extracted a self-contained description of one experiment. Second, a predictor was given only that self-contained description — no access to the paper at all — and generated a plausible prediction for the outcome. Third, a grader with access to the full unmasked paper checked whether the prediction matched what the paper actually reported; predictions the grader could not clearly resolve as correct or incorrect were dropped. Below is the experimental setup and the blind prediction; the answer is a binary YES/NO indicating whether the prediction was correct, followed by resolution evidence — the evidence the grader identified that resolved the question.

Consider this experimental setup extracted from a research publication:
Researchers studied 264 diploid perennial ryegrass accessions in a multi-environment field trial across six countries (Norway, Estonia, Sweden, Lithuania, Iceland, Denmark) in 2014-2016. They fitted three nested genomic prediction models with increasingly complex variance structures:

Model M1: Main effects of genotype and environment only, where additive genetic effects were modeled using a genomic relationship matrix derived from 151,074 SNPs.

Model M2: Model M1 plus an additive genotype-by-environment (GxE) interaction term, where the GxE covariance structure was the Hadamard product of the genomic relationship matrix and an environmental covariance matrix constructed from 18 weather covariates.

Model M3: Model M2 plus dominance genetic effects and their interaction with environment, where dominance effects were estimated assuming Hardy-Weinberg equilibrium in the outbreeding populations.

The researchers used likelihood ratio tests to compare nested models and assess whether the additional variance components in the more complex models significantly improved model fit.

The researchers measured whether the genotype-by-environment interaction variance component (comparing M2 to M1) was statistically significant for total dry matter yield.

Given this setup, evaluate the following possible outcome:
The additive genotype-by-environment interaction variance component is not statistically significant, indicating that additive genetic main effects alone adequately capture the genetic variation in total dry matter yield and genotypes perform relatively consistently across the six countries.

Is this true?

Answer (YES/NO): NO